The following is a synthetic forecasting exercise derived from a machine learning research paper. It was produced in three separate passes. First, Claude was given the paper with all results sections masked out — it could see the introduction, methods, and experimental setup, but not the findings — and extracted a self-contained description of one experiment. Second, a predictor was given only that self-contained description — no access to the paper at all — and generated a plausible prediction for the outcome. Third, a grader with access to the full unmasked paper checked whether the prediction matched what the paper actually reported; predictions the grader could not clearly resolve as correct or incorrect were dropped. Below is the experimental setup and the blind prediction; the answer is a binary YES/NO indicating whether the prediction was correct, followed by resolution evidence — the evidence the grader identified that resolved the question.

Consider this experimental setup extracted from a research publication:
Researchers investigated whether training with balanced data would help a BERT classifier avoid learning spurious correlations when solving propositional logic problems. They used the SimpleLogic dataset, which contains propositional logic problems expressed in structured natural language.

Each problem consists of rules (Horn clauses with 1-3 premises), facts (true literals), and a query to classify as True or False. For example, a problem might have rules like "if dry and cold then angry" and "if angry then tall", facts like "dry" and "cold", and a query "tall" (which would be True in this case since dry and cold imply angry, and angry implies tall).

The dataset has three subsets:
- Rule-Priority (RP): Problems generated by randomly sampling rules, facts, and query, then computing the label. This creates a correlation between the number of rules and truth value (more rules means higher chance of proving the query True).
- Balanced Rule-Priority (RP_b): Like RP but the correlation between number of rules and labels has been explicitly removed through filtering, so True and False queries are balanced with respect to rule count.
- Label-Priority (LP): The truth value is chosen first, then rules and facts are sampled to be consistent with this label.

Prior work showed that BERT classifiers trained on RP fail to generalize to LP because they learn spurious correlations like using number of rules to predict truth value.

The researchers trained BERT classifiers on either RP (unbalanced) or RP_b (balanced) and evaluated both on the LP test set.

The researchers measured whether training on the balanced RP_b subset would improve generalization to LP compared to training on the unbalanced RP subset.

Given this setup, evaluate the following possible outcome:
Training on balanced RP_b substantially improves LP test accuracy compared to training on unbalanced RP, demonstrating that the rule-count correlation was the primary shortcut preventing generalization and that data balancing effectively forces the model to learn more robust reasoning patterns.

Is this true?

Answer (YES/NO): NO